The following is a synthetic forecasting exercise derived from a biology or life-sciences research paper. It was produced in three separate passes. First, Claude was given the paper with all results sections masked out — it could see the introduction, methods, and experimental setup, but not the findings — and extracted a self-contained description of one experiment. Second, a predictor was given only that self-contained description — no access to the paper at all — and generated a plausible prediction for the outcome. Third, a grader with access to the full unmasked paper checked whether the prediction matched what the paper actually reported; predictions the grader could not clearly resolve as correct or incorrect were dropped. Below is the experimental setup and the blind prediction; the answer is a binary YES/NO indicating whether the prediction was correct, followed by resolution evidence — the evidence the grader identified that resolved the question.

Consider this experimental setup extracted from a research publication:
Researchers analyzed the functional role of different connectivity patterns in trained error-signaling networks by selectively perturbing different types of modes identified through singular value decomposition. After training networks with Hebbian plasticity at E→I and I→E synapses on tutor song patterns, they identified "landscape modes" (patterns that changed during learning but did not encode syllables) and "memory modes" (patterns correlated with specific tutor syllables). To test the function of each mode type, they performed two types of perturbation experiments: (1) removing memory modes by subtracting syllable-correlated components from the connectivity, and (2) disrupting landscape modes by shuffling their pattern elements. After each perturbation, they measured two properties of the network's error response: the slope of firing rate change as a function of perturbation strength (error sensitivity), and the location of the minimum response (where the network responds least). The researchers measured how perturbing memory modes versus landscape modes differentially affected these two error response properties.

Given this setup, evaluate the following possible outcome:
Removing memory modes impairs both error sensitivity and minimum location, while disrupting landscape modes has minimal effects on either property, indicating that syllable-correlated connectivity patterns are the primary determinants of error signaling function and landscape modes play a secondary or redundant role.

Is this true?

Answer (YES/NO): NO